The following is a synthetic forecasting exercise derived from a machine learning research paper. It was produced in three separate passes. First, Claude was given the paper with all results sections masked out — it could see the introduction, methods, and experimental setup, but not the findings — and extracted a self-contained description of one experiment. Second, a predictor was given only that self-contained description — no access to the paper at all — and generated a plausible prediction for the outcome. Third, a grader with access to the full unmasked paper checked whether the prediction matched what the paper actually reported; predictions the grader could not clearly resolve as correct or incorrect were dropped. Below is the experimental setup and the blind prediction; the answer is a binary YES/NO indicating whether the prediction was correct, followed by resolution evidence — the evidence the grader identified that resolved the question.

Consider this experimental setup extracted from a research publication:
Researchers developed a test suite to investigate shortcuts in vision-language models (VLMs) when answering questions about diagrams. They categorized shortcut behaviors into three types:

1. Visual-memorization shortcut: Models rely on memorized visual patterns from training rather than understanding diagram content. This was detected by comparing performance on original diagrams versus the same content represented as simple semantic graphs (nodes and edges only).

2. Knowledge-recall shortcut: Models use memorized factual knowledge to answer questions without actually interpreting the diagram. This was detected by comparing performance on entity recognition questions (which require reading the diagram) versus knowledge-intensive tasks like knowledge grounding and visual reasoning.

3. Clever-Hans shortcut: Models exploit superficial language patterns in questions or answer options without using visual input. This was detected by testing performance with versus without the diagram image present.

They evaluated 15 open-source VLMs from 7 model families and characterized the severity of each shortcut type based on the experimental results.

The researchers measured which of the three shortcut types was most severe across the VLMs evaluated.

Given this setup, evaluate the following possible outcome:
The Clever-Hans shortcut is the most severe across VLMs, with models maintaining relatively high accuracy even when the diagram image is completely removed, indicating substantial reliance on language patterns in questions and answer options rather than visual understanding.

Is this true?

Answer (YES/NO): YES